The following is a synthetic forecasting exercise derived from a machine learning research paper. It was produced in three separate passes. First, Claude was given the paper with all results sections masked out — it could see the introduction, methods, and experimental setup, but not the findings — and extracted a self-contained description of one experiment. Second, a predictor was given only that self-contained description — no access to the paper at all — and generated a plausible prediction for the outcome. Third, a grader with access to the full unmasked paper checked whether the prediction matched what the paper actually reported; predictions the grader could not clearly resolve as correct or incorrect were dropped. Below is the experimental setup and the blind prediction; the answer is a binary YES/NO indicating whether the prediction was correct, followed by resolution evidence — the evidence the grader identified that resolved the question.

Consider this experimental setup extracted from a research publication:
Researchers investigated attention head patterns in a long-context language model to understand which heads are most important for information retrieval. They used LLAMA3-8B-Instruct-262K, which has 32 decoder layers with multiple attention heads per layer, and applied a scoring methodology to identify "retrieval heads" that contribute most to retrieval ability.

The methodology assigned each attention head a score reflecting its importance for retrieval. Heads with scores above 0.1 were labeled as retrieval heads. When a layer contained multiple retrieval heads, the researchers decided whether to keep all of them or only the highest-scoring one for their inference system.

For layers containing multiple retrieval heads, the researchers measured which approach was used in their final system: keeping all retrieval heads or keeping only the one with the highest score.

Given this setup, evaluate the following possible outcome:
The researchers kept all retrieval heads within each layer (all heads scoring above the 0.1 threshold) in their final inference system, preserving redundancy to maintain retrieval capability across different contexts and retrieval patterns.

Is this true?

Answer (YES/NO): NO